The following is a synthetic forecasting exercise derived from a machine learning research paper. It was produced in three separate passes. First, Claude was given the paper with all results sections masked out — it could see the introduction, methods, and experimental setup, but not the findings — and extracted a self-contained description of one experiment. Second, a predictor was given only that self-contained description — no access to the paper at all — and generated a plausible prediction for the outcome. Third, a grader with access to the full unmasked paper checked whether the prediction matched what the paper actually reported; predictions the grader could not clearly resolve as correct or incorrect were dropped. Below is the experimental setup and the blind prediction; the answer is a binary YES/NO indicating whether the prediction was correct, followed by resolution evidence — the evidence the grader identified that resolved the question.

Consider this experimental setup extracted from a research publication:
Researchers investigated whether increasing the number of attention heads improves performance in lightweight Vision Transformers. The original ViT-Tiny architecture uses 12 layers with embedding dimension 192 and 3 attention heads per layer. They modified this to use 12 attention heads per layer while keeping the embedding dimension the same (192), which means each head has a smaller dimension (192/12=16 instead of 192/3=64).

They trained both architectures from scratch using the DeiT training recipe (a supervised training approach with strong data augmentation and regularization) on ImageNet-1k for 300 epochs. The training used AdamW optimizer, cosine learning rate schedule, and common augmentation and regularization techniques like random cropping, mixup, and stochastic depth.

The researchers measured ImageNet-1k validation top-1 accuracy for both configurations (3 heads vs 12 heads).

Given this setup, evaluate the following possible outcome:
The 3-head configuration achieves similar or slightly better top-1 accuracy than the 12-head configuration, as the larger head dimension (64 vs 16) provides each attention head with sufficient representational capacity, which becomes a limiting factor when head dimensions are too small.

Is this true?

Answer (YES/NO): NO